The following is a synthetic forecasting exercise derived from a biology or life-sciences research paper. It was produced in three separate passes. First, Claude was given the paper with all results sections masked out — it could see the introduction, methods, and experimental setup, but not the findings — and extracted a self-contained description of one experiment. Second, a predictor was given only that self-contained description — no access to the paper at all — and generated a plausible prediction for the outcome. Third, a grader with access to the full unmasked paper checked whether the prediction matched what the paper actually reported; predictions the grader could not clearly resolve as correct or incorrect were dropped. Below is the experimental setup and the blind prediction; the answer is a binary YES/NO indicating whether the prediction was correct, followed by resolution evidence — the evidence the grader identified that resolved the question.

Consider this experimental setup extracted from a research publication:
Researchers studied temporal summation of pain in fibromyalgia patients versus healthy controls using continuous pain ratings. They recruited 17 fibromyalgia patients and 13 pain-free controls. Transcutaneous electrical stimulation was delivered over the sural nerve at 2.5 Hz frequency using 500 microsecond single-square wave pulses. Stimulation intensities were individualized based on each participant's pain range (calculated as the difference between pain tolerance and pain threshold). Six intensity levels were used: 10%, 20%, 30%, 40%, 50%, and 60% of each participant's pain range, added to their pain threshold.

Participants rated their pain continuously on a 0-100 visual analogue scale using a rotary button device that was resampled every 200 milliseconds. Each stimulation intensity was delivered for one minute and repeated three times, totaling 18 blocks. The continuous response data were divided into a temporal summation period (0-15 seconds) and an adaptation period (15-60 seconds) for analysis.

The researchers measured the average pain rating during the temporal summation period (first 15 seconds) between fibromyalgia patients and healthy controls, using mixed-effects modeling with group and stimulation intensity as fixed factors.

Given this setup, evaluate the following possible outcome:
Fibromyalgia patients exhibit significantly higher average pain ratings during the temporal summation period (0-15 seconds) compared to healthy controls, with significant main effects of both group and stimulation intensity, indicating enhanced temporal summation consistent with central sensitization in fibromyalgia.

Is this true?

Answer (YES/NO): NO